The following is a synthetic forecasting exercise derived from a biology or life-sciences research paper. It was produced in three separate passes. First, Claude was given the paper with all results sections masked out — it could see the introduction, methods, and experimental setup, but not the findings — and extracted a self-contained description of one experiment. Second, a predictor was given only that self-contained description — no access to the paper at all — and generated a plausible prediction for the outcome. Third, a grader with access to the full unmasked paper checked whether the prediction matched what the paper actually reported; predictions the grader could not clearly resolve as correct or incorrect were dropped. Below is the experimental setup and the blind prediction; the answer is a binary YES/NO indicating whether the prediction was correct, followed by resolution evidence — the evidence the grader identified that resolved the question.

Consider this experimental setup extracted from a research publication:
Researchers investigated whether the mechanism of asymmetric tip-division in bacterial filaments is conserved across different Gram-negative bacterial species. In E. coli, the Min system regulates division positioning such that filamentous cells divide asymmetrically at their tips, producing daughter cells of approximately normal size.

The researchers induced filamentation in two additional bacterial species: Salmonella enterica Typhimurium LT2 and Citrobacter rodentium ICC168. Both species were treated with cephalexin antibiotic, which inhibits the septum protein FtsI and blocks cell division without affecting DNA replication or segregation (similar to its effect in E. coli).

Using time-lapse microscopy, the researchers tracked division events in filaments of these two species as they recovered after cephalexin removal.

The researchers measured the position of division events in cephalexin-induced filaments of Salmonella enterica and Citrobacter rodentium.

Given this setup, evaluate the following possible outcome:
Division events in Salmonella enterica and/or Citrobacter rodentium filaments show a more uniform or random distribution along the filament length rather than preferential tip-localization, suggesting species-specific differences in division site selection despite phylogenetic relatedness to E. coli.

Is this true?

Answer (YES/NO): NO